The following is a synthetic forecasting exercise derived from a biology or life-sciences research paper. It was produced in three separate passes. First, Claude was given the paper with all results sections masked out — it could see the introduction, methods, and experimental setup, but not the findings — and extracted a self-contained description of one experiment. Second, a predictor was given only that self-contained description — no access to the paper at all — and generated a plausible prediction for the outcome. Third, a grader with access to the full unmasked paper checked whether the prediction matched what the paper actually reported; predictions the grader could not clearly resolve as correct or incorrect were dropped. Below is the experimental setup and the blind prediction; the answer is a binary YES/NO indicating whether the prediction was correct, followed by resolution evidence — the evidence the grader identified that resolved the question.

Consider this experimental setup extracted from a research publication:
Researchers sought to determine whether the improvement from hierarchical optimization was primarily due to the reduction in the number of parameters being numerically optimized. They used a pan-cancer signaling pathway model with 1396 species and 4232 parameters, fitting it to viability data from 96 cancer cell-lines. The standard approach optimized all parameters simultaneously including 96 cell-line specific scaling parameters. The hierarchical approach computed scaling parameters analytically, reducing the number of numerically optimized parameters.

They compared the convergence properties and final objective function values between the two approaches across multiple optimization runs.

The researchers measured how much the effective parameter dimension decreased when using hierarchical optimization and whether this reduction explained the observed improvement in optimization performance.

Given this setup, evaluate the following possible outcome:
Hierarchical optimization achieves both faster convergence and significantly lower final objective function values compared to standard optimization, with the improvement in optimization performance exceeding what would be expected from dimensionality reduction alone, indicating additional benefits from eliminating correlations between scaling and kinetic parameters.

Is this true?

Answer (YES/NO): NO